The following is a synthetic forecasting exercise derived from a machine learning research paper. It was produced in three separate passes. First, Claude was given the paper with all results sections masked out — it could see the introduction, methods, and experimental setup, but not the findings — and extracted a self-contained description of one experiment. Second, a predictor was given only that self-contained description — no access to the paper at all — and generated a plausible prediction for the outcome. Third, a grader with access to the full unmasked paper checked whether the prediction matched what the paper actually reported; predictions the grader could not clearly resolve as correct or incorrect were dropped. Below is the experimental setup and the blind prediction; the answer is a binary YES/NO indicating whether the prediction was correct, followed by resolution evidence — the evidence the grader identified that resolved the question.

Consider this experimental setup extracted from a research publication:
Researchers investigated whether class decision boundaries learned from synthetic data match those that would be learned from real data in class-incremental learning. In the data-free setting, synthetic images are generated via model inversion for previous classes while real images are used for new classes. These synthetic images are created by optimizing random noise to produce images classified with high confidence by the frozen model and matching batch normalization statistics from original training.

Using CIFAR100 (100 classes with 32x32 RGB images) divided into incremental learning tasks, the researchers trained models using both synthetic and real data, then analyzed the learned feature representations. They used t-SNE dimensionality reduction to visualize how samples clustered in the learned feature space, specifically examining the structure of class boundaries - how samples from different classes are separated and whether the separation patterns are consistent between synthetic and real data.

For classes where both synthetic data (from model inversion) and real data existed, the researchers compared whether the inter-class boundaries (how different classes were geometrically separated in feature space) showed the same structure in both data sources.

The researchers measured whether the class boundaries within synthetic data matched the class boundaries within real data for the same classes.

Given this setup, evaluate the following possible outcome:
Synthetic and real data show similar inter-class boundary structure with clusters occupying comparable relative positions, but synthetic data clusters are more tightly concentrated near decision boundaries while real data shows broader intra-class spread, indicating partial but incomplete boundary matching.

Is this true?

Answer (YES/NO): NO